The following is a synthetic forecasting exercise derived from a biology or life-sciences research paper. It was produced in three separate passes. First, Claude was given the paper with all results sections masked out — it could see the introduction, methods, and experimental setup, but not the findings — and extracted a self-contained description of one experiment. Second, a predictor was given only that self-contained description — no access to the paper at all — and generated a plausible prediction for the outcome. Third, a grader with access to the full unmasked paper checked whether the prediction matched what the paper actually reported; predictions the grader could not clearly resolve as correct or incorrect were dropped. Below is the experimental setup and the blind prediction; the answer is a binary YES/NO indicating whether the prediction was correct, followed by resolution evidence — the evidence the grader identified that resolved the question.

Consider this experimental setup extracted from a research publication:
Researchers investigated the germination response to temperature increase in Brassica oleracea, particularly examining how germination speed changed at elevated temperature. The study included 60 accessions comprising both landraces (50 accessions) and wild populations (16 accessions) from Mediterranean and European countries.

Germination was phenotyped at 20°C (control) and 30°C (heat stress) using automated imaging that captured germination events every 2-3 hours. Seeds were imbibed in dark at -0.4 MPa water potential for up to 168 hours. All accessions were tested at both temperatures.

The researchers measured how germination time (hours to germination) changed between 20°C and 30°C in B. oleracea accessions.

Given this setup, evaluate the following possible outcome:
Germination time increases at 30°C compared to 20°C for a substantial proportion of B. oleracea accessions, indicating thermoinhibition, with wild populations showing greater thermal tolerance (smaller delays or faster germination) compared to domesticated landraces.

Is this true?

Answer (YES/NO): NO